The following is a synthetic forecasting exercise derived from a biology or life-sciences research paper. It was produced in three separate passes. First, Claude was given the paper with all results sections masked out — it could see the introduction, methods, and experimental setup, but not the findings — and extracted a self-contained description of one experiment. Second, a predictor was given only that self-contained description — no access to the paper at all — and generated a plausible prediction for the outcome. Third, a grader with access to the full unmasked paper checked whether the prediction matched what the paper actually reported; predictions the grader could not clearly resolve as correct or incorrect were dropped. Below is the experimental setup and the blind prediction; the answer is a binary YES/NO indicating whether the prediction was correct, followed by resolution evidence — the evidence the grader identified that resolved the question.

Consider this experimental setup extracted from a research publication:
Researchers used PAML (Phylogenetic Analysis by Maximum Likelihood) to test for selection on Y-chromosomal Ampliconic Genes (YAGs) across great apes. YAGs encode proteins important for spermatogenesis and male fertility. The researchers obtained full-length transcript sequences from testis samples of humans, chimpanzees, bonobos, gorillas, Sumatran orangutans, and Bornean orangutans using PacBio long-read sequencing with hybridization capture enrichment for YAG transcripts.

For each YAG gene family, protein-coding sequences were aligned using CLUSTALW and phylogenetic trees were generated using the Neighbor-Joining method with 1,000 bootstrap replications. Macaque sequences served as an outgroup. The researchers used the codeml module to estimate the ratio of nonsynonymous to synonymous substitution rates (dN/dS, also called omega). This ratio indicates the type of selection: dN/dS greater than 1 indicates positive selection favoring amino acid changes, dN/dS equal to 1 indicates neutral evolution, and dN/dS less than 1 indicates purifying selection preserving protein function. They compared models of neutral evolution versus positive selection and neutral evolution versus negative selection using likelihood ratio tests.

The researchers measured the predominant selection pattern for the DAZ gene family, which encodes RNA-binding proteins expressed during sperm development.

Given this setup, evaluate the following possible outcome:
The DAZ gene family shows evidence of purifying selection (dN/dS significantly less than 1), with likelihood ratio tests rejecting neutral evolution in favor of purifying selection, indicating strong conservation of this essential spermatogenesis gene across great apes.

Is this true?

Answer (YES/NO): NO